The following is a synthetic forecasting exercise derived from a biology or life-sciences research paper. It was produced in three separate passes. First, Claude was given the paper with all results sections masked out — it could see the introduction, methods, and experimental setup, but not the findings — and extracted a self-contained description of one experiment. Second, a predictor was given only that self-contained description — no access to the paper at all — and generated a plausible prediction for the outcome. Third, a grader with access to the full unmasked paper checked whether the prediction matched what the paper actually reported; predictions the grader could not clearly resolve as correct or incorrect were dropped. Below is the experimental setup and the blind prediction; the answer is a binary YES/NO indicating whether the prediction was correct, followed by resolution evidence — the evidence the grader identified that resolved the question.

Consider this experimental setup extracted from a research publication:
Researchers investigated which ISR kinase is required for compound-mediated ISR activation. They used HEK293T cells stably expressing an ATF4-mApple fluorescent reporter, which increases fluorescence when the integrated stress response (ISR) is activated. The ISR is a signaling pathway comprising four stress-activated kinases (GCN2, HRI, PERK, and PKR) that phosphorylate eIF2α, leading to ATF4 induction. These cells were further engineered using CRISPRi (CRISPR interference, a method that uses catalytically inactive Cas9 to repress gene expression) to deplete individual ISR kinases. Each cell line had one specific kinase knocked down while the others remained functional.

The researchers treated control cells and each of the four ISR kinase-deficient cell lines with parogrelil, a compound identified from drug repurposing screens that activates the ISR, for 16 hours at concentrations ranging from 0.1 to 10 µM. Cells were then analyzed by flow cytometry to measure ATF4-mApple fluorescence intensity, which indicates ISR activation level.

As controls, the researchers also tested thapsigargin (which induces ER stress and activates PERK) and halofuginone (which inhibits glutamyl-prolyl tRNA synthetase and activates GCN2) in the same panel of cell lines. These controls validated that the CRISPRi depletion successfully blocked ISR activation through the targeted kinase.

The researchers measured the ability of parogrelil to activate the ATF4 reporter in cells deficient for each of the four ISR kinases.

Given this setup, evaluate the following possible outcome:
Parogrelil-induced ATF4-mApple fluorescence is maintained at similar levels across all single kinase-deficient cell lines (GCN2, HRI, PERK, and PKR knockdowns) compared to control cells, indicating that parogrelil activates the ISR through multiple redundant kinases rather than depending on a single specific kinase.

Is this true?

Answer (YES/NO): NO